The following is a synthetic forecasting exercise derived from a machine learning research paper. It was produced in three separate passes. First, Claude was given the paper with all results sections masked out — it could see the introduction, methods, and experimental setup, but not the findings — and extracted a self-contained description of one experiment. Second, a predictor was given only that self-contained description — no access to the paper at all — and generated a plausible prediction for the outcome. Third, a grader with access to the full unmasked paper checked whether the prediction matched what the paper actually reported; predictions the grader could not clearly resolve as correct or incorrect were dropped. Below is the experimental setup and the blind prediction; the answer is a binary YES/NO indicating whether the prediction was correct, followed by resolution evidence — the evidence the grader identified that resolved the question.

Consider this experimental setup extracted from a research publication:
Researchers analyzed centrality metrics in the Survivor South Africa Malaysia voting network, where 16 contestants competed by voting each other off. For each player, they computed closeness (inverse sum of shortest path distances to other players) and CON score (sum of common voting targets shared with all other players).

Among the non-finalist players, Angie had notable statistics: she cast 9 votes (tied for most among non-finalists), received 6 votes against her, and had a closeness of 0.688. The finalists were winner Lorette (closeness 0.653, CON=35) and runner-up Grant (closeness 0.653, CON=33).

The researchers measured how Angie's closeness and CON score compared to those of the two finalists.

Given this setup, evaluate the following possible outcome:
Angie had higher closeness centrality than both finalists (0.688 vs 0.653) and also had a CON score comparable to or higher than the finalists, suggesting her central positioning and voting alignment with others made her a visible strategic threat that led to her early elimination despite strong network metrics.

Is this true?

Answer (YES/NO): NO